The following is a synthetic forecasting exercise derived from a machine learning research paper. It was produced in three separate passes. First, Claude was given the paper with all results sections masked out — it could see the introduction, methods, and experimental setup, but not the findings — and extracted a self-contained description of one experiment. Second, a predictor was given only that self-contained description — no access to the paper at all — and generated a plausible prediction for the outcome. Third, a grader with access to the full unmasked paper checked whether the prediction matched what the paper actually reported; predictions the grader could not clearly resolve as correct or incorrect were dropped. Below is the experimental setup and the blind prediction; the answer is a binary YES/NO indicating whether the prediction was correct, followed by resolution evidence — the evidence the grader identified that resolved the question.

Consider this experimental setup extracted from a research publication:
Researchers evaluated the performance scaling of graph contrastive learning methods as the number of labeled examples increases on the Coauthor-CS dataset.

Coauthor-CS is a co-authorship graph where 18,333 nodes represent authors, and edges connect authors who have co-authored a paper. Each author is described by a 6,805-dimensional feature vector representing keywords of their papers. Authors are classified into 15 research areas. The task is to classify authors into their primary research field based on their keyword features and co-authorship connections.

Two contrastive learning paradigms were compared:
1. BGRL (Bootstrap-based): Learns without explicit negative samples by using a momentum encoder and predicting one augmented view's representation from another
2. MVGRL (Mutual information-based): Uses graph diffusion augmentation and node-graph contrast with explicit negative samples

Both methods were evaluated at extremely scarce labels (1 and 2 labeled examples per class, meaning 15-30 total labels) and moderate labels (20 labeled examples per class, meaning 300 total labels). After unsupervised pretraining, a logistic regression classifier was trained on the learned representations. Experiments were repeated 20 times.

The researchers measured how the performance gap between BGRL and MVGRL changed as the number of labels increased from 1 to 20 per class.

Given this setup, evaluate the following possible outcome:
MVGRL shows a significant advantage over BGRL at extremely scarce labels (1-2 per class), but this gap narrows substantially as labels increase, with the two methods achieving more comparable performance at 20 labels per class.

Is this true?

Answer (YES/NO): NO